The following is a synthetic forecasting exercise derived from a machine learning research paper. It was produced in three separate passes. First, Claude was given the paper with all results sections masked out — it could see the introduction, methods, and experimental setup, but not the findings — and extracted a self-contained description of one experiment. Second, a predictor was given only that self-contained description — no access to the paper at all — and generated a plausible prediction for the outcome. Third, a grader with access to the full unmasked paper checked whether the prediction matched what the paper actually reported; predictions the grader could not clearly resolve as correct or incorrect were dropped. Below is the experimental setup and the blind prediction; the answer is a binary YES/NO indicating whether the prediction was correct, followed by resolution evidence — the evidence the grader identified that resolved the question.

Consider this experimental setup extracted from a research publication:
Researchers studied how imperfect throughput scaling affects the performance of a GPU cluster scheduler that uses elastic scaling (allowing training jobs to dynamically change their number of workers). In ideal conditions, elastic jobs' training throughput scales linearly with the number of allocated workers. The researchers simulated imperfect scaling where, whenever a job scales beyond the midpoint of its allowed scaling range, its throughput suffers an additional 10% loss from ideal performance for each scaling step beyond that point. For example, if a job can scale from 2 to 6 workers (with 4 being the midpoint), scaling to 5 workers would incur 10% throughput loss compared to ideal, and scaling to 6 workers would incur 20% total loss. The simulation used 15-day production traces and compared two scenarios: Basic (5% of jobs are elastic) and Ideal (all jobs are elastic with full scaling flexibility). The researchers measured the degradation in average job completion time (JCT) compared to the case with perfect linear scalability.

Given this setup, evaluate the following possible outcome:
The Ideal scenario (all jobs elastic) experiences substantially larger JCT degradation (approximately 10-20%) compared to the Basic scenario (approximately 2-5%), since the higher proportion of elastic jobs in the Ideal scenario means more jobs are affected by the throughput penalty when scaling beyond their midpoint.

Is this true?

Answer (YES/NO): NO